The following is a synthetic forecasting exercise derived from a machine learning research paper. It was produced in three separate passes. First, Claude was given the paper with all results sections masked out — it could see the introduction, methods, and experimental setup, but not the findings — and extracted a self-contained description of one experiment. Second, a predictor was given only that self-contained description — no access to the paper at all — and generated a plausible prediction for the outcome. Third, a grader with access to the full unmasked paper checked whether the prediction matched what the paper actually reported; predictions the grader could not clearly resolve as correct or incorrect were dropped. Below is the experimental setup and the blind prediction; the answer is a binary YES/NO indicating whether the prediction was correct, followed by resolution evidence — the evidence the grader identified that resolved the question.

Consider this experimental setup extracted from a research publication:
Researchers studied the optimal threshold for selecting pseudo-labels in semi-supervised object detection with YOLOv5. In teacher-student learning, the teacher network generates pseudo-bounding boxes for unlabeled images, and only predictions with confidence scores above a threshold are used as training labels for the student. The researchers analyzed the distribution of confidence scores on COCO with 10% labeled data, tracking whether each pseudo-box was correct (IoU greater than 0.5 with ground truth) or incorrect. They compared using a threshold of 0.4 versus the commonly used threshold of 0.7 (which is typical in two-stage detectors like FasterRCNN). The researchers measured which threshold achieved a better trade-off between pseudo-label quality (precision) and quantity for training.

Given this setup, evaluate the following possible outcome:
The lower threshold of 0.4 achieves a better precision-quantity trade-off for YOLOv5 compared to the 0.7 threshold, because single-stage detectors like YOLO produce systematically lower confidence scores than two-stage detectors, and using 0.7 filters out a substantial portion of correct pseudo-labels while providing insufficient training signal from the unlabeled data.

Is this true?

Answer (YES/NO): YES